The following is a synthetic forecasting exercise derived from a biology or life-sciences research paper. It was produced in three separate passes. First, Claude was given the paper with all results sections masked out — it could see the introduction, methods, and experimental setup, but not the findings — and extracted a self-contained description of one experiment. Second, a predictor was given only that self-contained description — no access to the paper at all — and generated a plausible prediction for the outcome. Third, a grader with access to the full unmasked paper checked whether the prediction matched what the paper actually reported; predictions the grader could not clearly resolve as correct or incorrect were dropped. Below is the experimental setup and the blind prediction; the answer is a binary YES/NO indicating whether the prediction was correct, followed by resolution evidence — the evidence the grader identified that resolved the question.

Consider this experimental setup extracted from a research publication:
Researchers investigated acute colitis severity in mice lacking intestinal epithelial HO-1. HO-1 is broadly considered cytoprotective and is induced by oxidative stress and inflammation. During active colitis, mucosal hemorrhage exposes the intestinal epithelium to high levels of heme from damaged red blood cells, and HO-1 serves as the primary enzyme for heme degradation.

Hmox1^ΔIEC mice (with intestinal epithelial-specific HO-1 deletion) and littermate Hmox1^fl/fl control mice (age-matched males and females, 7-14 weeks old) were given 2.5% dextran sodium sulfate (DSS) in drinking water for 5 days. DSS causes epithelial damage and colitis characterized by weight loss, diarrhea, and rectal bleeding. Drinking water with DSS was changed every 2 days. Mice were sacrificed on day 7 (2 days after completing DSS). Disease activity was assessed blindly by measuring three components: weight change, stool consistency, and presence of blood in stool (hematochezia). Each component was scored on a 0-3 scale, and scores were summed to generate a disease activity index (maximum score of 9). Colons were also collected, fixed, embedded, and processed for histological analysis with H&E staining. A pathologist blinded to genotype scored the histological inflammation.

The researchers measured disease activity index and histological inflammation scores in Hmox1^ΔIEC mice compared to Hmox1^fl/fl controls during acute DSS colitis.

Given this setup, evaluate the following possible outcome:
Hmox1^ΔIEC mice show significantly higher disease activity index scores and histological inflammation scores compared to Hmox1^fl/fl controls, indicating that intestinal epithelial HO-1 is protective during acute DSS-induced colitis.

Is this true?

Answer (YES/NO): NO